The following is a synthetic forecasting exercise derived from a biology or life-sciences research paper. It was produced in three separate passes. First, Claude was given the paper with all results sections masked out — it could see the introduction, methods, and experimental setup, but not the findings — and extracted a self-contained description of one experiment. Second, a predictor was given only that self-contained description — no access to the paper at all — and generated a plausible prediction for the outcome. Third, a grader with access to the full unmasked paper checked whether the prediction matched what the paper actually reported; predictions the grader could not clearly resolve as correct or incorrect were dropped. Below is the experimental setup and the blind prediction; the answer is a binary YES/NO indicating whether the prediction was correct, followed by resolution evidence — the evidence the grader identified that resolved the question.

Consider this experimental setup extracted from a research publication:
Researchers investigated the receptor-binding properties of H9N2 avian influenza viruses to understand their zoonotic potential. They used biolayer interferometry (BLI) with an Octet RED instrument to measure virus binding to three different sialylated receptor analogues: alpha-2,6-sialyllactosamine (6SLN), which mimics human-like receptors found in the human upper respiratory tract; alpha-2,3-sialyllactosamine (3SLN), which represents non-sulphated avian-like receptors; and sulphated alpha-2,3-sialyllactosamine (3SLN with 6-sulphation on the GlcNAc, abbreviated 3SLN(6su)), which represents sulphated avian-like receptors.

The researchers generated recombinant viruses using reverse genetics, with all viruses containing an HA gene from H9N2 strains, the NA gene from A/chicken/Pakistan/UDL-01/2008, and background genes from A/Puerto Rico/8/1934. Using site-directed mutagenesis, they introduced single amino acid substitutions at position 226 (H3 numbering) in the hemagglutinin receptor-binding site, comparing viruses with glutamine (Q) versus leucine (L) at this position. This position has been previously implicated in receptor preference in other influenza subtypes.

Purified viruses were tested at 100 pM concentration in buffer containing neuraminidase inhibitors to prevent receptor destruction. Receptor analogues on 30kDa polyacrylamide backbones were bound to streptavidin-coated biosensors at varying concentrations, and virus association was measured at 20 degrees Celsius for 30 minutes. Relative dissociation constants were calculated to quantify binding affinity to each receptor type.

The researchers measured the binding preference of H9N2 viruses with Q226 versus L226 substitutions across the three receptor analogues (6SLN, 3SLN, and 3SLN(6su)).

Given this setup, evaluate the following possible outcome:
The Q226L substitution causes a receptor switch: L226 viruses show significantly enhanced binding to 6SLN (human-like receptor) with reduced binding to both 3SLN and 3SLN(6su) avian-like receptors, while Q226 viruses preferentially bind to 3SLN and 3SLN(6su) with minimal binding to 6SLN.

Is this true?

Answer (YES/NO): NO